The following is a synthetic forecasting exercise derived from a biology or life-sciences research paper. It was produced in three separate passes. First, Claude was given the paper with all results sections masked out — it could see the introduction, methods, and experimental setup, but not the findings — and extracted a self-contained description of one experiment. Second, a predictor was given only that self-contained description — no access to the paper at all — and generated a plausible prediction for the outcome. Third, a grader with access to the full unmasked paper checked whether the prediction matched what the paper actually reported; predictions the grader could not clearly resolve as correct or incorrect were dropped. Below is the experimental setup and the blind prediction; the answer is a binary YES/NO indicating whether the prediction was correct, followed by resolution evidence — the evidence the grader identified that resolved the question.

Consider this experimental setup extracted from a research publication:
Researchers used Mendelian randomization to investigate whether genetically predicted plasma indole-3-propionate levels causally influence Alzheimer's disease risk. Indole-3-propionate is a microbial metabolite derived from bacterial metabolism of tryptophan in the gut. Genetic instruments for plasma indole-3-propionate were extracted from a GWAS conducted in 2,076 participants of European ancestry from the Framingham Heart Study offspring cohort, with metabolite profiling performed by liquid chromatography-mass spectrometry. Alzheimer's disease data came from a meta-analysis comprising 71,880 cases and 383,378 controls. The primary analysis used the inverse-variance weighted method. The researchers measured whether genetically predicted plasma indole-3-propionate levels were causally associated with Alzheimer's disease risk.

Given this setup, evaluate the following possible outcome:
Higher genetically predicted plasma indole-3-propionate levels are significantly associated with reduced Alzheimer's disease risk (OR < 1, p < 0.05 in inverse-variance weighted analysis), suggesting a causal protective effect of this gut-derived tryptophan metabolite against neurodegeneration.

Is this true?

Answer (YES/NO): NO